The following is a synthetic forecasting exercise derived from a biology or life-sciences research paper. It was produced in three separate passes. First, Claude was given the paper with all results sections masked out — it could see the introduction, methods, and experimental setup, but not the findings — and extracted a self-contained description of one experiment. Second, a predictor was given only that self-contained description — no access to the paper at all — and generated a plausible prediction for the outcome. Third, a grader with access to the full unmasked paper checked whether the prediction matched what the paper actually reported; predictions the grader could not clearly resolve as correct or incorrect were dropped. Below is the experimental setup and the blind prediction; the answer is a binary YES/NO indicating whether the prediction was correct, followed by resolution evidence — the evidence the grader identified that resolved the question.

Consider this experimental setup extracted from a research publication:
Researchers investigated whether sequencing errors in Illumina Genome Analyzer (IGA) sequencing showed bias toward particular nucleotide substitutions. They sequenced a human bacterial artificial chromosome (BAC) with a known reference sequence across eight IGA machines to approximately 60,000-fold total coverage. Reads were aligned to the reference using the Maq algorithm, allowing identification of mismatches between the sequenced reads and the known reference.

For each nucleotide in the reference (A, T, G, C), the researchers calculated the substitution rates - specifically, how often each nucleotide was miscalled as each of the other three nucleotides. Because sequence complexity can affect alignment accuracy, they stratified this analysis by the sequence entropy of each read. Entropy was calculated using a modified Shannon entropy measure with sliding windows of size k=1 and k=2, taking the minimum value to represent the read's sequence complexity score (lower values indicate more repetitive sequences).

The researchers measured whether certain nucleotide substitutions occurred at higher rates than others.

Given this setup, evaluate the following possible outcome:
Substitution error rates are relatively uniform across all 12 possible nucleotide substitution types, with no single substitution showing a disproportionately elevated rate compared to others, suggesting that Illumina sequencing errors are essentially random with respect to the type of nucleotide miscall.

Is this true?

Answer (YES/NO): NO